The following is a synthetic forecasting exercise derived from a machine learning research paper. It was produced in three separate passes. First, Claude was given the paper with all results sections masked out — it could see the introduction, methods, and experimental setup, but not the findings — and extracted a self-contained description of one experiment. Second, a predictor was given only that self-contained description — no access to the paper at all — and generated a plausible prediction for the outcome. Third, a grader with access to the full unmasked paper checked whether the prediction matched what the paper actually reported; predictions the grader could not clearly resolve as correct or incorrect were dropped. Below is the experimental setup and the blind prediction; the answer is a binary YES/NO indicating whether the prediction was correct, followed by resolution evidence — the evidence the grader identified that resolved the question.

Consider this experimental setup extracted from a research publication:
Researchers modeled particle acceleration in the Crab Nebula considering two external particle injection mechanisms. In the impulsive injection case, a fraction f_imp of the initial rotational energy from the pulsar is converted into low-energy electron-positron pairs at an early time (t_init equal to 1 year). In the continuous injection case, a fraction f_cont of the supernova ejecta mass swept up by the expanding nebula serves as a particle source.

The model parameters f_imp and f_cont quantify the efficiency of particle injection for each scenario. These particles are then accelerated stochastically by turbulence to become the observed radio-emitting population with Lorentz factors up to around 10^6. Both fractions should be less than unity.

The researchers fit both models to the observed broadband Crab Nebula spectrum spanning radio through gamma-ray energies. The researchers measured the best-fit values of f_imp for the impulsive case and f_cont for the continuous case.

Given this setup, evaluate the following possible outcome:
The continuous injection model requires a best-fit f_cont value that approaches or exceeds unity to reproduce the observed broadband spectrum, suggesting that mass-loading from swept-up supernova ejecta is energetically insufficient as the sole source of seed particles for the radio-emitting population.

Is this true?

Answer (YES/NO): NO